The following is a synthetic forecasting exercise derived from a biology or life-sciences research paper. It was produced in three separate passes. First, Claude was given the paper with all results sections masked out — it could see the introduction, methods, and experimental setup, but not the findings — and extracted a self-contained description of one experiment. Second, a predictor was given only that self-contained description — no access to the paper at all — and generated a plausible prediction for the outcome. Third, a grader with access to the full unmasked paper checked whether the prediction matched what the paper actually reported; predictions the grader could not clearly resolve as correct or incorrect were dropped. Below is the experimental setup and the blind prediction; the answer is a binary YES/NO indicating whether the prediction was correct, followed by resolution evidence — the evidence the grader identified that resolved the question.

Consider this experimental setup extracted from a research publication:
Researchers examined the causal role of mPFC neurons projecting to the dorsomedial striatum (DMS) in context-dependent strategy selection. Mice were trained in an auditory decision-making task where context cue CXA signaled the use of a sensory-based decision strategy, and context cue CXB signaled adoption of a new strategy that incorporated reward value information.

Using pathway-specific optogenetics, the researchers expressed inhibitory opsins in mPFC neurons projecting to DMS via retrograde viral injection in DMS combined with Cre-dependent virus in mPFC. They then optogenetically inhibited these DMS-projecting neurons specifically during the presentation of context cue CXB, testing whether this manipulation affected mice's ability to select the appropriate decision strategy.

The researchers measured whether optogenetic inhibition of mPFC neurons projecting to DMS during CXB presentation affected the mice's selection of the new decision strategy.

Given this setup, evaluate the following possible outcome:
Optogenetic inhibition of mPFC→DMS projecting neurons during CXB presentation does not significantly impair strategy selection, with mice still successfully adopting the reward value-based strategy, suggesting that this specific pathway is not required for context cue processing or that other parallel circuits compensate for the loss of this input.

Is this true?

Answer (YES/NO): NO